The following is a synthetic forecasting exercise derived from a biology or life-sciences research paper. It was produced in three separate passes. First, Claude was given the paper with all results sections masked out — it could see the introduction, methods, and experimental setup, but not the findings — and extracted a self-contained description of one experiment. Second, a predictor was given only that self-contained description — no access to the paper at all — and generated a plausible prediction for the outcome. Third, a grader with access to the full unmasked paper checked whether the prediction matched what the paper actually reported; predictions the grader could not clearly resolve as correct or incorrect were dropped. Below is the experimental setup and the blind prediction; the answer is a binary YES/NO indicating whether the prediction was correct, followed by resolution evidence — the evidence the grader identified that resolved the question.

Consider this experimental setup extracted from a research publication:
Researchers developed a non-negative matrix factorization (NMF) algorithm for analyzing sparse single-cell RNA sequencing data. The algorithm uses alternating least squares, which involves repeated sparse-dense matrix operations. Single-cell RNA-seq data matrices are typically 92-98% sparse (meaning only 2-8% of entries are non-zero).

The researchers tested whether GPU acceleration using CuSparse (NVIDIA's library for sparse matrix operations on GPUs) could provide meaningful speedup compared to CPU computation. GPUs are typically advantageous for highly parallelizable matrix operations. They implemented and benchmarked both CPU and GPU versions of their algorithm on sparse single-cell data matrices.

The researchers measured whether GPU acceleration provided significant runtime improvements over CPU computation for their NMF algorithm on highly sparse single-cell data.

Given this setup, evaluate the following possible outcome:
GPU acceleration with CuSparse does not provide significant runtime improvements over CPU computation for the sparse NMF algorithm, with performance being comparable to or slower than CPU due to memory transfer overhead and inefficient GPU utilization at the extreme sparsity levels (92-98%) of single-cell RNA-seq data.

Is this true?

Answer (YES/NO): YES